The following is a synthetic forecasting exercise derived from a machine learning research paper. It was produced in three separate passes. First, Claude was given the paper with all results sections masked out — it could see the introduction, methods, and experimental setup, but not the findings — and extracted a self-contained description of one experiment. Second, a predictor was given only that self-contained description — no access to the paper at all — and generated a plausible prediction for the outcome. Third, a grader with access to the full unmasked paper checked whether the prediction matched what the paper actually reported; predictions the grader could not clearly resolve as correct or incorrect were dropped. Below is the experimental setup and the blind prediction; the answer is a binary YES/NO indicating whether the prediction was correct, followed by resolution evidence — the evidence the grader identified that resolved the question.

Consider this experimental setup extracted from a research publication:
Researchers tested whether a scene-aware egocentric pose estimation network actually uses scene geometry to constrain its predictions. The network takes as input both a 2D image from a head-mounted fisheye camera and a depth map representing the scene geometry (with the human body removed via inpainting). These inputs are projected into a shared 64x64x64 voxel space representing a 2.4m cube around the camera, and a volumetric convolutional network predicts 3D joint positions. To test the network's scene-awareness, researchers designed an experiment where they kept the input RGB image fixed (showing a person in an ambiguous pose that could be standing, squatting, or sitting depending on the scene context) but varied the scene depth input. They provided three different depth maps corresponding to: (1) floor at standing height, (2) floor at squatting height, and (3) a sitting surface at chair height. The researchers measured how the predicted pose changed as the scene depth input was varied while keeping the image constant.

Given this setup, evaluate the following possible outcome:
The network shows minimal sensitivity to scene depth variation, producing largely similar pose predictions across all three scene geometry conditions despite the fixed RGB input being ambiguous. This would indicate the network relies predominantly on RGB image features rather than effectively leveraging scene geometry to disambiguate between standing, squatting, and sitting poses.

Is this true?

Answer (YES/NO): NO